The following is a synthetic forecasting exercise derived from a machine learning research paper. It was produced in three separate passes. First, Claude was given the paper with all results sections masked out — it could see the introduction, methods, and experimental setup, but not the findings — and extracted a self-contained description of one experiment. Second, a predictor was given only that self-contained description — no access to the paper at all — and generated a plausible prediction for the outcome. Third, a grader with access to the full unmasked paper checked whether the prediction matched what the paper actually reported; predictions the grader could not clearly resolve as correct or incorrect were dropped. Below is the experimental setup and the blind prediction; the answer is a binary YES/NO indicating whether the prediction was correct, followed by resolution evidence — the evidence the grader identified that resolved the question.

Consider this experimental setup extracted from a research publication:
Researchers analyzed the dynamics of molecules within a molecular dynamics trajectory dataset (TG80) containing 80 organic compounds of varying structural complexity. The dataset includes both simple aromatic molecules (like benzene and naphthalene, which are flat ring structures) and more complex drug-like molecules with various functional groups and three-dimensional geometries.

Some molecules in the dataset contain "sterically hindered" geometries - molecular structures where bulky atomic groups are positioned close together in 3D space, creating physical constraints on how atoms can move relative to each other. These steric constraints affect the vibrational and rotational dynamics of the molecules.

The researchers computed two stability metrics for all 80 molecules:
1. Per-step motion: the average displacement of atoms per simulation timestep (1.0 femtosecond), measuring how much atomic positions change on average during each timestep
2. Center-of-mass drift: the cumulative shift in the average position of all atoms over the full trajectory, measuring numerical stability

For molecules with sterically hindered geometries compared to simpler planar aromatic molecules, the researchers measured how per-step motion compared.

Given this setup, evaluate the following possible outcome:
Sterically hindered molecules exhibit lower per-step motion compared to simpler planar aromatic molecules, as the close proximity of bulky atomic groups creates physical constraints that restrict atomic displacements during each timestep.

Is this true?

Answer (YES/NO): NO